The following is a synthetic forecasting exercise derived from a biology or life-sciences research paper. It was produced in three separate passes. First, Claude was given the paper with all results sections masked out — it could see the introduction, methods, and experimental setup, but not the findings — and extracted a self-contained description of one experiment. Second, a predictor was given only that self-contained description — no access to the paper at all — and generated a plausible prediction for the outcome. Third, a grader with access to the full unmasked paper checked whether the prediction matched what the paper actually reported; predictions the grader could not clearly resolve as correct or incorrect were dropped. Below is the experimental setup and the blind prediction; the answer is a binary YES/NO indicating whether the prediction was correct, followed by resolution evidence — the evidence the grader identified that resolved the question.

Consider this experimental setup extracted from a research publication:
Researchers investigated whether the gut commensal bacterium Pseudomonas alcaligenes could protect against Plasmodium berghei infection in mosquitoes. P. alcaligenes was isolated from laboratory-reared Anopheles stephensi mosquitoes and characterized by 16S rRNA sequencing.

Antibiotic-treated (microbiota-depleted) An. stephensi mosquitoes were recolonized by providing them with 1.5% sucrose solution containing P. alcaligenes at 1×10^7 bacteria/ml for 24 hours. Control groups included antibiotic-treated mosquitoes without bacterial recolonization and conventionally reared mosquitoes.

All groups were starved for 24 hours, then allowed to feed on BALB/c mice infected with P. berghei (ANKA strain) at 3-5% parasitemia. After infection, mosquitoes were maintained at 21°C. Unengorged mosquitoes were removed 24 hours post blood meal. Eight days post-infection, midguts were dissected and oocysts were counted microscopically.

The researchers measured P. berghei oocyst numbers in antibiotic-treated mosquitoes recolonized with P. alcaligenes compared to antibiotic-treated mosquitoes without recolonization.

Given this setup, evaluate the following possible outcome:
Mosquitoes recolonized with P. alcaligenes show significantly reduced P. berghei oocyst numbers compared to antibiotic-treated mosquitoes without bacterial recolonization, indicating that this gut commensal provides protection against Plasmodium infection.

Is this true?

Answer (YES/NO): YES